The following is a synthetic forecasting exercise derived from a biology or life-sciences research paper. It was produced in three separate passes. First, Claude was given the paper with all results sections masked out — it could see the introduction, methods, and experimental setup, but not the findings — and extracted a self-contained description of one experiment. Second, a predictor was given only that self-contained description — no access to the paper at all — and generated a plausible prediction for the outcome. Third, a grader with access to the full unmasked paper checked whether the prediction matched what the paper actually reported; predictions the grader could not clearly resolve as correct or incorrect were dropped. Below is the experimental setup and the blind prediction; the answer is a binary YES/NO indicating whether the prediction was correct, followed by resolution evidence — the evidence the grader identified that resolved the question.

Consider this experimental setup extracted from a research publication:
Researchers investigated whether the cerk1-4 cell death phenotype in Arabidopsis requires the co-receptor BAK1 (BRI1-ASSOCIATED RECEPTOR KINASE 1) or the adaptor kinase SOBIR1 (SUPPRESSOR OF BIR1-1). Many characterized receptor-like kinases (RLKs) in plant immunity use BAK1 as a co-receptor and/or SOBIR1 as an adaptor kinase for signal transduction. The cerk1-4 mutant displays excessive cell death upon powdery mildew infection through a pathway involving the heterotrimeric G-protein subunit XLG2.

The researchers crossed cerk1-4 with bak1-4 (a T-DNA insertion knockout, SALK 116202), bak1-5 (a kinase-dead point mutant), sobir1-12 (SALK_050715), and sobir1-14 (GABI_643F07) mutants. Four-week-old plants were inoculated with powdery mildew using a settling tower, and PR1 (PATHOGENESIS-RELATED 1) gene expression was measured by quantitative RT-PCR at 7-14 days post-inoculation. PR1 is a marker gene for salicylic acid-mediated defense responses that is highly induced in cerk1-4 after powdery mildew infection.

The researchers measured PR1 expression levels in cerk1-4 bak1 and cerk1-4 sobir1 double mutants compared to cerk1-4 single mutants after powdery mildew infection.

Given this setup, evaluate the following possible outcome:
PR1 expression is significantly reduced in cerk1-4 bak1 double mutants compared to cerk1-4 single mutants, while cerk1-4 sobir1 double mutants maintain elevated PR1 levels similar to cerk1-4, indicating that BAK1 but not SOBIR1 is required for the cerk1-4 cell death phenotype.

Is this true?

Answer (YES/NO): NO